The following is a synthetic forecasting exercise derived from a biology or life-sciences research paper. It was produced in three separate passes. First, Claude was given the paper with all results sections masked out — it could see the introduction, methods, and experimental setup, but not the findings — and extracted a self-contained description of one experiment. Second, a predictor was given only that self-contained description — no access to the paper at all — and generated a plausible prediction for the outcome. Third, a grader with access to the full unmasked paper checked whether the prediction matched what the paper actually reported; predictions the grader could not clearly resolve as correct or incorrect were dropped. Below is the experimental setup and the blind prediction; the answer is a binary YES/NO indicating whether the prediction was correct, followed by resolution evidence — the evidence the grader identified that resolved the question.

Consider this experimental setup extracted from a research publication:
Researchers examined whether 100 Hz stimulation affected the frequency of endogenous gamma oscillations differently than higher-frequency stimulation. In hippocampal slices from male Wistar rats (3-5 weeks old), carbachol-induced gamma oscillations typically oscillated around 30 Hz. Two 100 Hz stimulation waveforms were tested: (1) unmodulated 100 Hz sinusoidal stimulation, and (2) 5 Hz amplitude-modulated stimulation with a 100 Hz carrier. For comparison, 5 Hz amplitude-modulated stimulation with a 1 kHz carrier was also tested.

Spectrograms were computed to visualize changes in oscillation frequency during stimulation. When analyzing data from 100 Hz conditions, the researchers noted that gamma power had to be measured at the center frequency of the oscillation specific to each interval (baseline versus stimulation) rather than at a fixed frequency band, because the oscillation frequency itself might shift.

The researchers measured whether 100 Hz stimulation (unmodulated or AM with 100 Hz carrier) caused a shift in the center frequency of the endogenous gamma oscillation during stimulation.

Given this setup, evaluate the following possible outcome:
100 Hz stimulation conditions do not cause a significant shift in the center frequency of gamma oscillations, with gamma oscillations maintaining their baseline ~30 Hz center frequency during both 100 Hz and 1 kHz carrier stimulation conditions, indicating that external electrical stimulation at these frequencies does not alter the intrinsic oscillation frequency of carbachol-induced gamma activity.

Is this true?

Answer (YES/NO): NO